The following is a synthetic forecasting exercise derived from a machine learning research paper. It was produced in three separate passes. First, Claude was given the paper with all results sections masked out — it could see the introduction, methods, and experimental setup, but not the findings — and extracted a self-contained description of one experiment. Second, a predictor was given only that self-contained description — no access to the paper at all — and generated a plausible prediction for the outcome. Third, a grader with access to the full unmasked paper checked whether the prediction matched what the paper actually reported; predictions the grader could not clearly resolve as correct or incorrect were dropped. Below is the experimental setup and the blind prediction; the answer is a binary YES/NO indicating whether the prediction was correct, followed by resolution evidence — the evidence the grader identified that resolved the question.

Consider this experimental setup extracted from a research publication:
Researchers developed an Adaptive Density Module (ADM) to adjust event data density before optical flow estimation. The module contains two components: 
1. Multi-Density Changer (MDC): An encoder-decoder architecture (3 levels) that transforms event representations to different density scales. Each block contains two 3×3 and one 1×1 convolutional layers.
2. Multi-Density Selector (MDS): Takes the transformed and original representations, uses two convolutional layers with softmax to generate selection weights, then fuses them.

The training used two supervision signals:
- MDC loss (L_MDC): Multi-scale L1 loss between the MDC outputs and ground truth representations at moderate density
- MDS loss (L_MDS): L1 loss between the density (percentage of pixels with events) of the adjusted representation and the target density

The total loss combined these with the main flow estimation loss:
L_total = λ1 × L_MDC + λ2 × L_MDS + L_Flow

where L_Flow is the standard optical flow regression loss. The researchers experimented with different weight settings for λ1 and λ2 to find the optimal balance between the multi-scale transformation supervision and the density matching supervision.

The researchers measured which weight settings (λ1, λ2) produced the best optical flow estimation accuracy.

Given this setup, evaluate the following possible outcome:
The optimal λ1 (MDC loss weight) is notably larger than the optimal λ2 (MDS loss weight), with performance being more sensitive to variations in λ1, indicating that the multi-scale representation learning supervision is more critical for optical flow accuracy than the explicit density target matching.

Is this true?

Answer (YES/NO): NO